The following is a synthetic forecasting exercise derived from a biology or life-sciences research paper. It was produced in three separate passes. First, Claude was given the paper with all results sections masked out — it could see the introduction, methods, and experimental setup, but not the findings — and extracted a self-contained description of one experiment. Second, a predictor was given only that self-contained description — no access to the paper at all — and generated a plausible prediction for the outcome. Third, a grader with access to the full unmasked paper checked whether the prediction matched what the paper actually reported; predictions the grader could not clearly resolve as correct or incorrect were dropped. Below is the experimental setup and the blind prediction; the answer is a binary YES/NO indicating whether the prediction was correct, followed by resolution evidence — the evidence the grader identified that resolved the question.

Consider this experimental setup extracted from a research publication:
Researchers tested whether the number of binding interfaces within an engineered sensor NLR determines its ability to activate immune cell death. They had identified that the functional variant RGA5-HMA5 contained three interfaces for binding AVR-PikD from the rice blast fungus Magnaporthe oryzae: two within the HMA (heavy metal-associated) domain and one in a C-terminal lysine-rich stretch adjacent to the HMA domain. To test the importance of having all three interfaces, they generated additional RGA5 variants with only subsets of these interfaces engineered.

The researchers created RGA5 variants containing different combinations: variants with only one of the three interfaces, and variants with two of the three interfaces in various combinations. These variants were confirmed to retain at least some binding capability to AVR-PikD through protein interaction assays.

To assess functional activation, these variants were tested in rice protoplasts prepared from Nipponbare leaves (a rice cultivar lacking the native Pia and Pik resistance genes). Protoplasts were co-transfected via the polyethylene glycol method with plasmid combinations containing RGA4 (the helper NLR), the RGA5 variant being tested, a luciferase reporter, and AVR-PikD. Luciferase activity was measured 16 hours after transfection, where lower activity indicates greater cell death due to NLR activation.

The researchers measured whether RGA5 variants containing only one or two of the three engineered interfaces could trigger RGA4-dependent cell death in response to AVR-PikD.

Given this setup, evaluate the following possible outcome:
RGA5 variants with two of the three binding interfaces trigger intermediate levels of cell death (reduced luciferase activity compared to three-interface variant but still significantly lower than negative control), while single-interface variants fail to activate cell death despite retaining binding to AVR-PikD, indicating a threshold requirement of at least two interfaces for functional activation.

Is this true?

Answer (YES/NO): NO